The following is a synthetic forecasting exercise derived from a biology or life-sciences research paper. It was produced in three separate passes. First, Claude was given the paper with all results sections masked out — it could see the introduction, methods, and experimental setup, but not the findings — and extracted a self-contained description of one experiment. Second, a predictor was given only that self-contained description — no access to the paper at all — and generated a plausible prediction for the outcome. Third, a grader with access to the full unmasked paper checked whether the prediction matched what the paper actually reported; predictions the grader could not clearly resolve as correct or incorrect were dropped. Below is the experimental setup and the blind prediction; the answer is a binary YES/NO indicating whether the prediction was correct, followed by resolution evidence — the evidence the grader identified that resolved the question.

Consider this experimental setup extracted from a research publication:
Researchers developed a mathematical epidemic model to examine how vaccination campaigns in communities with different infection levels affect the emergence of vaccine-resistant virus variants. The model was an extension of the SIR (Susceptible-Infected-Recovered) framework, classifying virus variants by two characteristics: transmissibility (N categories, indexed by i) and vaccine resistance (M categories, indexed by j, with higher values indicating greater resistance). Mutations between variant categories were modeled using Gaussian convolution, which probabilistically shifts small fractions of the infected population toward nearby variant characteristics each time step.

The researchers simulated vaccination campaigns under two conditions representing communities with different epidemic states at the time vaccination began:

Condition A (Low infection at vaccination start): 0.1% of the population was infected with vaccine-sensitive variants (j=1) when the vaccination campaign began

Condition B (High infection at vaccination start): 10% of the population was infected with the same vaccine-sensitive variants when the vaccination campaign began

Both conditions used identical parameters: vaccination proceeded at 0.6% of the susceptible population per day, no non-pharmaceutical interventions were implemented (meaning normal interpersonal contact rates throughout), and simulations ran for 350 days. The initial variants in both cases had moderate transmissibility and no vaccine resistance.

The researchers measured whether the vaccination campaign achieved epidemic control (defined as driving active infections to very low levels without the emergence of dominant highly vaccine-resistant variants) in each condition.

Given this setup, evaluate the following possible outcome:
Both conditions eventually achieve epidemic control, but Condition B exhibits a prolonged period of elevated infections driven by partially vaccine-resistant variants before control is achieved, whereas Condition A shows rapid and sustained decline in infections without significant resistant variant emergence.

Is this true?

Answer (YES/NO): NO